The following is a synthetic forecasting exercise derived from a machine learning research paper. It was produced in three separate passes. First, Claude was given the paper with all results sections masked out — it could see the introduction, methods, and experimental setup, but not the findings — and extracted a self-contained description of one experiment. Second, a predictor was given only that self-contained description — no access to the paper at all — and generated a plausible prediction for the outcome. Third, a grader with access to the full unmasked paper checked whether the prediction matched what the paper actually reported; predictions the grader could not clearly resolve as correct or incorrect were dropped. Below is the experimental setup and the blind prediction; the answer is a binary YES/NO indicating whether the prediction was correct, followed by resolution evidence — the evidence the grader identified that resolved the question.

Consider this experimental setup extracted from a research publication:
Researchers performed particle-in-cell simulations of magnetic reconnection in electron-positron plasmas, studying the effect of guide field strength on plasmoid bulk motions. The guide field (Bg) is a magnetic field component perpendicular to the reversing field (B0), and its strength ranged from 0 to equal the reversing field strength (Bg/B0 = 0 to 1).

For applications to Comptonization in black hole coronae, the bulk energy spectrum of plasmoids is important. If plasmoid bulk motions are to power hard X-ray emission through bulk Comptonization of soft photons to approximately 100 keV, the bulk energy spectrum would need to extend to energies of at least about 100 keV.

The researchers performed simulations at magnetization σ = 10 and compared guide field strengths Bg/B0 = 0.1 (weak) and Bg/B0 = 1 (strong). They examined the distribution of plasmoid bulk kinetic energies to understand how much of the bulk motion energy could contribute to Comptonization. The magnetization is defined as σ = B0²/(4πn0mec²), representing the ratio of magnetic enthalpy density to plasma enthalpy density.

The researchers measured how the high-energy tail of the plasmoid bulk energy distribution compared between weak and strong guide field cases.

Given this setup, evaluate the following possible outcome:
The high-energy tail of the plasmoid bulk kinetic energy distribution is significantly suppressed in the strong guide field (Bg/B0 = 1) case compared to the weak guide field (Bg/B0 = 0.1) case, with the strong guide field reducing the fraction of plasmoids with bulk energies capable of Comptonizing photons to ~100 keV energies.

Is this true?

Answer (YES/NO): YES